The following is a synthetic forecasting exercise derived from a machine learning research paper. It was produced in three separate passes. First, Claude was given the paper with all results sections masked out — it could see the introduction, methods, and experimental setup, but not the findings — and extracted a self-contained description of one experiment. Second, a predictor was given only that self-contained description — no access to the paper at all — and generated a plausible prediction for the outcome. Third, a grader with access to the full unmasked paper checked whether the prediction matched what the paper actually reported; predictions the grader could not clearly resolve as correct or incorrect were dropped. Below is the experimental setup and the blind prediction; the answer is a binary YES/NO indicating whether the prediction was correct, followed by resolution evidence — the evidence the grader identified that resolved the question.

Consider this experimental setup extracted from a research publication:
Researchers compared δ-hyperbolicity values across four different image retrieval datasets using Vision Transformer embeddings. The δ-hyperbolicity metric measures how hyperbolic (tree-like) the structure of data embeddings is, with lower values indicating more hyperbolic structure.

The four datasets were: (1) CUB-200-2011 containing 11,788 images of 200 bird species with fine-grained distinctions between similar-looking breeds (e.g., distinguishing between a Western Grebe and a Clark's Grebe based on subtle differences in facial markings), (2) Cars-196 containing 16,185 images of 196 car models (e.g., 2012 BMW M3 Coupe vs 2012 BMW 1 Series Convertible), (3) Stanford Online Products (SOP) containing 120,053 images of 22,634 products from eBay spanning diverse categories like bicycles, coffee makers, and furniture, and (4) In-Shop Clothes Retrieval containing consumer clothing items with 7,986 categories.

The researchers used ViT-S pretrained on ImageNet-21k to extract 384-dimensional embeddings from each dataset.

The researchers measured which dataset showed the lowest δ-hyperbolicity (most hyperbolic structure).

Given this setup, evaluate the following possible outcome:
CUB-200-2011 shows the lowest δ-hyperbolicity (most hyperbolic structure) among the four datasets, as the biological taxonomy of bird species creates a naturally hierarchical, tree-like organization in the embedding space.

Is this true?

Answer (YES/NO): NO